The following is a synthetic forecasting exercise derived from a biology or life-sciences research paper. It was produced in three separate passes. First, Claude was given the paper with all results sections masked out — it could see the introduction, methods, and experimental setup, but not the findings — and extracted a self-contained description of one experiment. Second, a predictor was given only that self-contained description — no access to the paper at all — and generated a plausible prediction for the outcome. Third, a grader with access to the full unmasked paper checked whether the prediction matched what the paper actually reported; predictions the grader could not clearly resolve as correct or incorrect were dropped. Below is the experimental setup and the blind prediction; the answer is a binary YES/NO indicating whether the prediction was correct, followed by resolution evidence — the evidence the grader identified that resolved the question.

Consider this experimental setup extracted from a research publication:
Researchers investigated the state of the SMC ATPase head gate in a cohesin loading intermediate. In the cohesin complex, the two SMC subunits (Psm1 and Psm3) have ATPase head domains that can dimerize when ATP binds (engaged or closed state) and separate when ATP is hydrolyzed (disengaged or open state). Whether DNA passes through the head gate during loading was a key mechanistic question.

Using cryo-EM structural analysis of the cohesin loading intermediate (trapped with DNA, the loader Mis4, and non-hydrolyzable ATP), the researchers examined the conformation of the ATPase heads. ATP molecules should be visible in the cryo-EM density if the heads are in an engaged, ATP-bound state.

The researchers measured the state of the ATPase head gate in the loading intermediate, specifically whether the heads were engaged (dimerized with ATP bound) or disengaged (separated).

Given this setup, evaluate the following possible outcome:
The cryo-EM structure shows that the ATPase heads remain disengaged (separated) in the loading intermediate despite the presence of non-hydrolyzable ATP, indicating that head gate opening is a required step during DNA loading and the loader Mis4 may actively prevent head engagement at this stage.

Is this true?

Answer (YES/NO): NO